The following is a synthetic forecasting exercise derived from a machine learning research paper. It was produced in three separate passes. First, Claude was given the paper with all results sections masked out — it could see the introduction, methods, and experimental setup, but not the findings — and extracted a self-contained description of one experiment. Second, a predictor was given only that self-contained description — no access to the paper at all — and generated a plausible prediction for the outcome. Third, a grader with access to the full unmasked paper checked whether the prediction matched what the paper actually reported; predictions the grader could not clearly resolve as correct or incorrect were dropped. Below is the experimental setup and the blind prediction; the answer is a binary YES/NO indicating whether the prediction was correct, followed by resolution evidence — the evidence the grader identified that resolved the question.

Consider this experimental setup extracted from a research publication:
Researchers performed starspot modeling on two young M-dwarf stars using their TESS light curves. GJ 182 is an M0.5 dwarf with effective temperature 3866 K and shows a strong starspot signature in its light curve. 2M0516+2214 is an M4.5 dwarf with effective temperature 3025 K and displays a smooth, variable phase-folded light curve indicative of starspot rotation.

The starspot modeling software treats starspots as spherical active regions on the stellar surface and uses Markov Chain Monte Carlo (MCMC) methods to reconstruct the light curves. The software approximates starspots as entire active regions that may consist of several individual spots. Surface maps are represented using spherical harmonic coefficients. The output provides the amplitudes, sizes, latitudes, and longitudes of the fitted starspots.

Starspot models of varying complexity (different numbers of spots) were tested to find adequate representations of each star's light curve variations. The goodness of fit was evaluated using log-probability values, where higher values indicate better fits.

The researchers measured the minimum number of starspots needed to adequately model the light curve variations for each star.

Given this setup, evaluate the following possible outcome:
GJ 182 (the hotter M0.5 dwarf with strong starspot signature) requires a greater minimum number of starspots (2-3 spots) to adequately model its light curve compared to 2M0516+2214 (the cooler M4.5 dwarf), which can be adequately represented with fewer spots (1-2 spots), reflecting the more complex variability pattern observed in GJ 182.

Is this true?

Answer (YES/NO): YES